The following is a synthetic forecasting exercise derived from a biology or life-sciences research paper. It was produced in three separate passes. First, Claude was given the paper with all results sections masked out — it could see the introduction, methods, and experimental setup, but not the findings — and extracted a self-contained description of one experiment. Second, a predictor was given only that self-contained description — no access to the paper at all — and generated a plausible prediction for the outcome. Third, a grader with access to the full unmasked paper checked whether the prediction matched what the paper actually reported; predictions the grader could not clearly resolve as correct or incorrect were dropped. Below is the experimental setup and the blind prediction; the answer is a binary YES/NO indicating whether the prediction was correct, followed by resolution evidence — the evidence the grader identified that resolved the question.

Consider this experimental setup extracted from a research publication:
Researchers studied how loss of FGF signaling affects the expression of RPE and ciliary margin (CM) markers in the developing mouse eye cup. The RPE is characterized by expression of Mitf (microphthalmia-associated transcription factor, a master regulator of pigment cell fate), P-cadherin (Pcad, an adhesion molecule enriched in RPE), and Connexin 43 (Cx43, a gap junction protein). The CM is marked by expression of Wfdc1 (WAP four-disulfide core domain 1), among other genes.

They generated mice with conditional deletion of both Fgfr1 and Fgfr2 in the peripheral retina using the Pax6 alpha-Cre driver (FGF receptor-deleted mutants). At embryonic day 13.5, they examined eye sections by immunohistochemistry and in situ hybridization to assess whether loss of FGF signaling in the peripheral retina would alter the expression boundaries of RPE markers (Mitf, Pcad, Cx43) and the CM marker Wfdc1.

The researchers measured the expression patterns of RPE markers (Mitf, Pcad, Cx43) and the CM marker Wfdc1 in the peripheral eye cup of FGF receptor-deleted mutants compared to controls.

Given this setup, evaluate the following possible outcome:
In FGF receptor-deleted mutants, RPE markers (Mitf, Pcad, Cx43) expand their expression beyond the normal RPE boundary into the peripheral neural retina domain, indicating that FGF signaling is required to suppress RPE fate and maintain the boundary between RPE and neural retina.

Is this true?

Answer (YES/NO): YES